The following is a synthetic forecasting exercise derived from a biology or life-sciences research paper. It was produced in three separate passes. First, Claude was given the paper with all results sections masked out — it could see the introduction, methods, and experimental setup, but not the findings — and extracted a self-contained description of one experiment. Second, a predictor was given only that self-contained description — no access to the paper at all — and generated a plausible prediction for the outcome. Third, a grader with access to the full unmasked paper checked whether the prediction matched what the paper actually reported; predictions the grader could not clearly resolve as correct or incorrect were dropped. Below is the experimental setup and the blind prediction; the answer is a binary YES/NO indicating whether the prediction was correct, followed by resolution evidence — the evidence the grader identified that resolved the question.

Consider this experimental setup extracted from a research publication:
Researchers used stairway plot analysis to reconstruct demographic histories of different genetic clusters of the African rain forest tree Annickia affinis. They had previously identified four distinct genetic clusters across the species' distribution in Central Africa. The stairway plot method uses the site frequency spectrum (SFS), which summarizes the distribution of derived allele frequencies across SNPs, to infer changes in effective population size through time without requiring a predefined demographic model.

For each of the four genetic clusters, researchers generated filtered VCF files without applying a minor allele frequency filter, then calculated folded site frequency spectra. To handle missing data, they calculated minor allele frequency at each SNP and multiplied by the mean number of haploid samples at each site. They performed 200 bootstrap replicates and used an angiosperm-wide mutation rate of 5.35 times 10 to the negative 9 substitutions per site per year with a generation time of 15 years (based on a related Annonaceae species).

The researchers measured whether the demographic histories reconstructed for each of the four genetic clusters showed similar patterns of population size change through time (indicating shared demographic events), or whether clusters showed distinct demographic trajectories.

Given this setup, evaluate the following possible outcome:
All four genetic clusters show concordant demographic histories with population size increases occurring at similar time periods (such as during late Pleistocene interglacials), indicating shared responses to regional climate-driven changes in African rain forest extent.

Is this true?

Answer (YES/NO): NO